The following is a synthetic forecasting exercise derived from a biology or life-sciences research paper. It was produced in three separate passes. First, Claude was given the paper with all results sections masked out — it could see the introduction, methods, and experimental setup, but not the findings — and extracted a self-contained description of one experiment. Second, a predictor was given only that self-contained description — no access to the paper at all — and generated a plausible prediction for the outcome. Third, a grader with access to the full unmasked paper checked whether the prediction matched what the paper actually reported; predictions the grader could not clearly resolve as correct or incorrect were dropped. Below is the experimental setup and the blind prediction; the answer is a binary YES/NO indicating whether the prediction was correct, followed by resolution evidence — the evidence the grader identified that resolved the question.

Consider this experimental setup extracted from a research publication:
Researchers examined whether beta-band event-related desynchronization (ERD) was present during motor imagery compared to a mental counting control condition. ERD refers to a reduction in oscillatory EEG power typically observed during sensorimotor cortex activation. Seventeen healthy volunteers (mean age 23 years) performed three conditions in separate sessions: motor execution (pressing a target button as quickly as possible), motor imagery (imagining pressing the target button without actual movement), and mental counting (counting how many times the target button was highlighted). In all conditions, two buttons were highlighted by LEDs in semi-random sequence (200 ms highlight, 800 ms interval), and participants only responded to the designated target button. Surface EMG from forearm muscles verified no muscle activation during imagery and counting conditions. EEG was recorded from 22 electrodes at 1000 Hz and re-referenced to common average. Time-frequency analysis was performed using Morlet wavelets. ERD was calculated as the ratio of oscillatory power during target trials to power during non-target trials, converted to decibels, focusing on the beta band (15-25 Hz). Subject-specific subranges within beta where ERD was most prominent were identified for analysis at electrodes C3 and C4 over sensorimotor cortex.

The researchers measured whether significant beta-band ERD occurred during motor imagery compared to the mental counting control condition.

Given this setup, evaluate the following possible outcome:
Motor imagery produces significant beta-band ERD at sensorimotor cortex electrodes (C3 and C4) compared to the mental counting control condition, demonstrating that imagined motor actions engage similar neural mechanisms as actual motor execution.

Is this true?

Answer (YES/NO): YES